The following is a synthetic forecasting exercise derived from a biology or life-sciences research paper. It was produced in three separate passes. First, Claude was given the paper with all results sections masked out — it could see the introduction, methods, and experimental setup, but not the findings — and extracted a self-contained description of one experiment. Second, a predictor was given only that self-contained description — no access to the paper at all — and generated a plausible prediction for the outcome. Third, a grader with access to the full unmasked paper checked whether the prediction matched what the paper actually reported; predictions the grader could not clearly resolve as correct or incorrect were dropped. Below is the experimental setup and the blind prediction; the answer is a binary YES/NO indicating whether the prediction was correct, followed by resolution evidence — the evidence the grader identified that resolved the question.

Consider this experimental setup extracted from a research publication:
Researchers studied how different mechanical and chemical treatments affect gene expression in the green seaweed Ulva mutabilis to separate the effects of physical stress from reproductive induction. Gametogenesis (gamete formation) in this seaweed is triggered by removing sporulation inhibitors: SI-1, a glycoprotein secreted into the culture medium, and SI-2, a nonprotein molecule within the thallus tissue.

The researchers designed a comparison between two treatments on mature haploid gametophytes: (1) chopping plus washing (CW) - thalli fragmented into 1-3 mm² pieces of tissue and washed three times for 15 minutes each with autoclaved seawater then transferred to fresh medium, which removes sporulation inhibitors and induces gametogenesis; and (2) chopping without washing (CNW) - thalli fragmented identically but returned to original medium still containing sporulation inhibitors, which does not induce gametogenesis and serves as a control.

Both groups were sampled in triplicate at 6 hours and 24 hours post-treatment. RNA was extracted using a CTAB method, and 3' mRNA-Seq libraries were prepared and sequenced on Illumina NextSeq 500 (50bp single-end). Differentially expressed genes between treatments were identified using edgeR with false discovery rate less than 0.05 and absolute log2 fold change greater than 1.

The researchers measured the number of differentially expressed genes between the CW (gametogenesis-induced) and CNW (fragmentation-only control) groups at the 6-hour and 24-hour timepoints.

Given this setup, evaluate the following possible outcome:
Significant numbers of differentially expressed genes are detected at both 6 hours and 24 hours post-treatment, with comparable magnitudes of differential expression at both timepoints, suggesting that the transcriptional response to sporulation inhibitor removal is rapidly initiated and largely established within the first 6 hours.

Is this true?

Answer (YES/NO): NO